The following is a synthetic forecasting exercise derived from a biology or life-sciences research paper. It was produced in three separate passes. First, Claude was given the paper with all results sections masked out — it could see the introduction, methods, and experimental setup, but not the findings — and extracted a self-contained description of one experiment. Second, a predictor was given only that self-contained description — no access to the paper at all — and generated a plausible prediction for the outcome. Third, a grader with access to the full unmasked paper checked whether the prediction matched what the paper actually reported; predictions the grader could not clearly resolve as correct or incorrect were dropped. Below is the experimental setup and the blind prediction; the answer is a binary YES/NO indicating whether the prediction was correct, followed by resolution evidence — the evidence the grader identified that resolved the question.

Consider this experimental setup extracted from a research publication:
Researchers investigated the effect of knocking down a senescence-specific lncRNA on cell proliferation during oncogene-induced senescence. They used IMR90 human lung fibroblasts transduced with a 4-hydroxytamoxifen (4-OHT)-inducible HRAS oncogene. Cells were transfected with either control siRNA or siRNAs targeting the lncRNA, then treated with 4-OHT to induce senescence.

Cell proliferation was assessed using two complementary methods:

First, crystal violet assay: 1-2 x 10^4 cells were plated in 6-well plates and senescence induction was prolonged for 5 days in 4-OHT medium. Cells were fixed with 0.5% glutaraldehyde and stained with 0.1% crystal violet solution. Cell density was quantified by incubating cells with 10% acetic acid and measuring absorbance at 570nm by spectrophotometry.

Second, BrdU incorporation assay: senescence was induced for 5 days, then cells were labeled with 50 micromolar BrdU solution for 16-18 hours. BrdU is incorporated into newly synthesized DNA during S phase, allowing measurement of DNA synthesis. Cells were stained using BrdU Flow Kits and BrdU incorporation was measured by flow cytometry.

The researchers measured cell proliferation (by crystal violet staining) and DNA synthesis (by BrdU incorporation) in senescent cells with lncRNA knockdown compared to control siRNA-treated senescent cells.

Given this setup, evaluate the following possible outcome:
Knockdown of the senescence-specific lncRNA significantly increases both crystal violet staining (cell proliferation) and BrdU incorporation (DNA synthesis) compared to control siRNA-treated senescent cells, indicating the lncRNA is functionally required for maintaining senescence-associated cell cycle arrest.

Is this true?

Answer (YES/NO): NO